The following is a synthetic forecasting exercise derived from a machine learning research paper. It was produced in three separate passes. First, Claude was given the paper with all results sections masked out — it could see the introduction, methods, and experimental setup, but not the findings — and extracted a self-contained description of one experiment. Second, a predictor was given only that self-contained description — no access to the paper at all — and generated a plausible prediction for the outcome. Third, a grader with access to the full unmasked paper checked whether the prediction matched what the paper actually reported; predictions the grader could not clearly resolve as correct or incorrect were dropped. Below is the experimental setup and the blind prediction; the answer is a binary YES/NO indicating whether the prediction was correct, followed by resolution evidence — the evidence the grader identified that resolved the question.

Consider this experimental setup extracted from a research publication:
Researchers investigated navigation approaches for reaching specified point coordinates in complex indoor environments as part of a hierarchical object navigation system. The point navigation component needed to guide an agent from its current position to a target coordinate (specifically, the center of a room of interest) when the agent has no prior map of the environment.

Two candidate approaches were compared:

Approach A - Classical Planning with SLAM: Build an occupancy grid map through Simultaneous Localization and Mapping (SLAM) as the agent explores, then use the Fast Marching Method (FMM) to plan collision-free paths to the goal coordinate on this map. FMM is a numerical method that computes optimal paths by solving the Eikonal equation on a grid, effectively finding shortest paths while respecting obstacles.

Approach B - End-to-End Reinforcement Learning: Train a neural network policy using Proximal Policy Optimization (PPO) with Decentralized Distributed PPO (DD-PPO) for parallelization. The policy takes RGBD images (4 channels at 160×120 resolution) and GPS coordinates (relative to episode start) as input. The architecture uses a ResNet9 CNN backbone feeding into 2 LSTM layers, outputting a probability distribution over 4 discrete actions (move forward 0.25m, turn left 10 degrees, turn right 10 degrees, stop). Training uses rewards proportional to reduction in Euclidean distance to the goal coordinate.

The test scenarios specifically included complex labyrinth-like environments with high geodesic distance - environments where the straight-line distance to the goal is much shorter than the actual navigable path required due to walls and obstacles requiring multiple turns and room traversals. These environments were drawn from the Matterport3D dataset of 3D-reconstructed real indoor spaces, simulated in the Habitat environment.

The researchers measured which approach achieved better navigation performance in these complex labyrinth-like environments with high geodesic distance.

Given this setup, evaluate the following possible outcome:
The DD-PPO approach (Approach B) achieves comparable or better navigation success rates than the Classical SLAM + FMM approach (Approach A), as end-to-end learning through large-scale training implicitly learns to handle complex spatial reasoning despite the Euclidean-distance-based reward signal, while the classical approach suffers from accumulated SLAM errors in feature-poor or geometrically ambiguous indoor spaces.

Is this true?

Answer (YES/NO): YES